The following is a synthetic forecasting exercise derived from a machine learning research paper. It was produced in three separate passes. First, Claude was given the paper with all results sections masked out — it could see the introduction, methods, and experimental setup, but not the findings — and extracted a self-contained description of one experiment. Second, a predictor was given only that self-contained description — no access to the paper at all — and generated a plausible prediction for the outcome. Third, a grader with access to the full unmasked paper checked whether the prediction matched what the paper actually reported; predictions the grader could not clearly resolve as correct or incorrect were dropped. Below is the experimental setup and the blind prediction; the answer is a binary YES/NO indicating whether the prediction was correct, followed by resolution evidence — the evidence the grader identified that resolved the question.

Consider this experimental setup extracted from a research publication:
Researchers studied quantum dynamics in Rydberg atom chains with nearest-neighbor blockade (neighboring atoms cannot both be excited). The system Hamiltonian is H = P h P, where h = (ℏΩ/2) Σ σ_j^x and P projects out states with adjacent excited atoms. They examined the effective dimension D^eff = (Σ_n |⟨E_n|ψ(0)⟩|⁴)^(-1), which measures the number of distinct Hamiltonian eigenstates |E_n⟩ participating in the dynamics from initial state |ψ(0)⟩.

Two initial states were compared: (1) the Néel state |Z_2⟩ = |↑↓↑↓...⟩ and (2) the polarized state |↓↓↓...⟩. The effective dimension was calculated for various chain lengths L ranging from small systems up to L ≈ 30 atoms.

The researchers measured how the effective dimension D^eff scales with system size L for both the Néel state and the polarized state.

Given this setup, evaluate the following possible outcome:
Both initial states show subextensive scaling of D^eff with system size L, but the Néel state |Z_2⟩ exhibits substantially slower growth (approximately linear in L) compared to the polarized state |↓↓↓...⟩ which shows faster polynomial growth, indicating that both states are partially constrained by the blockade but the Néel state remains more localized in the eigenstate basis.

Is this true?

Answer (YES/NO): NO